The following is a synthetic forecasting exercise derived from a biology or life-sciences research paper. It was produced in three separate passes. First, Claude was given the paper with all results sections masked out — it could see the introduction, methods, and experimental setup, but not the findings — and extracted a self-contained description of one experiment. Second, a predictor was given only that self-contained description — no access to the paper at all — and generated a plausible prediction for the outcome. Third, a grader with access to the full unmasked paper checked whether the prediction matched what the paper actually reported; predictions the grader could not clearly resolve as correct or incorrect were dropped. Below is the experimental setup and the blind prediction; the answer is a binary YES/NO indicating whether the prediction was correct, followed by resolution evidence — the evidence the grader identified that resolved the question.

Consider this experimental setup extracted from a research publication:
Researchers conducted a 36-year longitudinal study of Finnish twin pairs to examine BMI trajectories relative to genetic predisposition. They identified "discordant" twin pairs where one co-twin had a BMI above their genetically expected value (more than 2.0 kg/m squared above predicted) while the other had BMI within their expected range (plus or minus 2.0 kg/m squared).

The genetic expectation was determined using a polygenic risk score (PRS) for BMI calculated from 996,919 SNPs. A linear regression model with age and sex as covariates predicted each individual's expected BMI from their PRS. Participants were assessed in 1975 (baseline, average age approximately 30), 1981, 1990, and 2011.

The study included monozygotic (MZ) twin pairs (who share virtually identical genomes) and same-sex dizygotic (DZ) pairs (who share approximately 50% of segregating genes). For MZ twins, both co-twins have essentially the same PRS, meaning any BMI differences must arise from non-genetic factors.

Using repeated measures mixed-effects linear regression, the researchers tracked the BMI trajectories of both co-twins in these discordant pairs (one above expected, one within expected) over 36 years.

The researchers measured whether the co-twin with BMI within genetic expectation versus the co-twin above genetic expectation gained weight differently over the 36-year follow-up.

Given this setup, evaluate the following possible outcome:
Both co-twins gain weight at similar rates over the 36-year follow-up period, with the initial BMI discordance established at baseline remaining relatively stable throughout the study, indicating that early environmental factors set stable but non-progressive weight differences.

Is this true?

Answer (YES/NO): NO